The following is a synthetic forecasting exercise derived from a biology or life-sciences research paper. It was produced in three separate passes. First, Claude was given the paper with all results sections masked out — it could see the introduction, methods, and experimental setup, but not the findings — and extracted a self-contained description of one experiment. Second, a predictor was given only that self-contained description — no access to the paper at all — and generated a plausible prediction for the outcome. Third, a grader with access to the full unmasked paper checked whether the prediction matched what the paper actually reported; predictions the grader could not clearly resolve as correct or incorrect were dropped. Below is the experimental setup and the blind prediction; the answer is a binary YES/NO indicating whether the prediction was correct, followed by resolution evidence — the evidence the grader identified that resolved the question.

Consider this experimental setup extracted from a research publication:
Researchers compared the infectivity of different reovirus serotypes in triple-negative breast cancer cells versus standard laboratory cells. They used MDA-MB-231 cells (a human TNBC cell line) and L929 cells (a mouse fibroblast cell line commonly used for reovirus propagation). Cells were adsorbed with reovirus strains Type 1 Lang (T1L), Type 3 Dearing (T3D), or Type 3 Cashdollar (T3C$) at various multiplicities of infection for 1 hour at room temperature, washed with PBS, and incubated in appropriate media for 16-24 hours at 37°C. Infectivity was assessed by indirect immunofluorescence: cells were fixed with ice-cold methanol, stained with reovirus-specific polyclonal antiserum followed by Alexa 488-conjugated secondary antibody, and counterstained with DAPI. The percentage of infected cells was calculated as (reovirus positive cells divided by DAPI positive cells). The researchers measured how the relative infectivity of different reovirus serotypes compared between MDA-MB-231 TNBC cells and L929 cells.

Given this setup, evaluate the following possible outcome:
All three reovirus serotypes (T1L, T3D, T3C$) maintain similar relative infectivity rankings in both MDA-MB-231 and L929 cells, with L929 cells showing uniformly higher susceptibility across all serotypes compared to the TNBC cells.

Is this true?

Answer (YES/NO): NO